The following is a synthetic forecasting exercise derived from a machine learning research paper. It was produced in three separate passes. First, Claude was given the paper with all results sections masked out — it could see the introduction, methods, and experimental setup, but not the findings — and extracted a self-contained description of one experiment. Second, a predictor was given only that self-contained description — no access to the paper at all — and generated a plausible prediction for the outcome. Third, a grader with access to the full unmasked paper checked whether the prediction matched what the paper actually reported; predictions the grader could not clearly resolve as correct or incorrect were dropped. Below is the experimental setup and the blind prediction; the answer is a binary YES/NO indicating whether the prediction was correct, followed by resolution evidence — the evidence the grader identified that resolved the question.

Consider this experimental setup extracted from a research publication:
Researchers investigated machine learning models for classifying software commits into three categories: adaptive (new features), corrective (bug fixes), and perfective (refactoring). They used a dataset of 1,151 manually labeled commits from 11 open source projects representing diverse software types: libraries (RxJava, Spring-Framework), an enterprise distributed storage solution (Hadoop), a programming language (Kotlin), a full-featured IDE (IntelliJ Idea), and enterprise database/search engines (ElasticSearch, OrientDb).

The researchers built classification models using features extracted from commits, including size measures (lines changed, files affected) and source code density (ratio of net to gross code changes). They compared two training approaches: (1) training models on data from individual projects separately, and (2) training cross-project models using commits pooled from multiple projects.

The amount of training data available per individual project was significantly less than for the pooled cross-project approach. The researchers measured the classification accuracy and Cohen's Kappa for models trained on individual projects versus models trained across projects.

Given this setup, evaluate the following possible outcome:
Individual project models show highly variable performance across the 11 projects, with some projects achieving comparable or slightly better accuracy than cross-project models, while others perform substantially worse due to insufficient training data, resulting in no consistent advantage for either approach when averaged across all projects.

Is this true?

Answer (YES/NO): NO